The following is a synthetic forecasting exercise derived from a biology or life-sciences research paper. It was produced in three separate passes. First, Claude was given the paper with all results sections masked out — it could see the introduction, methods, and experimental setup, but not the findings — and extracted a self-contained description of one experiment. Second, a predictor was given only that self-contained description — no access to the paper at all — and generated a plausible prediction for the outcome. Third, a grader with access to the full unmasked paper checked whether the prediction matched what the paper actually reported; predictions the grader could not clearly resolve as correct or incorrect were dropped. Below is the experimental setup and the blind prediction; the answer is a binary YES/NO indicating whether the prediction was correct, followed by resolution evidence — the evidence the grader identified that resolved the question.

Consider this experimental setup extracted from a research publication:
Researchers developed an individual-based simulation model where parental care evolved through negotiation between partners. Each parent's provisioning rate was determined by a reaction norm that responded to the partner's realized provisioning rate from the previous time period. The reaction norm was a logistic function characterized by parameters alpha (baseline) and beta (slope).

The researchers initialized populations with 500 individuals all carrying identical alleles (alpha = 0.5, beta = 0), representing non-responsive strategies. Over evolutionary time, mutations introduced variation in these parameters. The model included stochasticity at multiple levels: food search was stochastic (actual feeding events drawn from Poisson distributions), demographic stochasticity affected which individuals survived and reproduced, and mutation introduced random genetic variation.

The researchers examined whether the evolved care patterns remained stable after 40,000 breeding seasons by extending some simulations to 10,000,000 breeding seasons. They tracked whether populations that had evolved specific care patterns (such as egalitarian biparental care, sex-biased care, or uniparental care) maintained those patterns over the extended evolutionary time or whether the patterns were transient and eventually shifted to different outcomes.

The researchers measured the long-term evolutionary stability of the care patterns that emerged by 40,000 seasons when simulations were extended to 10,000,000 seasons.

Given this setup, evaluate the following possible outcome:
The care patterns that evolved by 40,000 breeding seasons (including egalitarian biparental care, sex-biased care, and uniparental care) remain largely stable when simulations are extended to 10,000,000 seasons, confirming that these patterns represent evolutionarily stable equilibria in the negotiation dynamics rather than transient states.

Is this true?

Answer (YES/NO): NO